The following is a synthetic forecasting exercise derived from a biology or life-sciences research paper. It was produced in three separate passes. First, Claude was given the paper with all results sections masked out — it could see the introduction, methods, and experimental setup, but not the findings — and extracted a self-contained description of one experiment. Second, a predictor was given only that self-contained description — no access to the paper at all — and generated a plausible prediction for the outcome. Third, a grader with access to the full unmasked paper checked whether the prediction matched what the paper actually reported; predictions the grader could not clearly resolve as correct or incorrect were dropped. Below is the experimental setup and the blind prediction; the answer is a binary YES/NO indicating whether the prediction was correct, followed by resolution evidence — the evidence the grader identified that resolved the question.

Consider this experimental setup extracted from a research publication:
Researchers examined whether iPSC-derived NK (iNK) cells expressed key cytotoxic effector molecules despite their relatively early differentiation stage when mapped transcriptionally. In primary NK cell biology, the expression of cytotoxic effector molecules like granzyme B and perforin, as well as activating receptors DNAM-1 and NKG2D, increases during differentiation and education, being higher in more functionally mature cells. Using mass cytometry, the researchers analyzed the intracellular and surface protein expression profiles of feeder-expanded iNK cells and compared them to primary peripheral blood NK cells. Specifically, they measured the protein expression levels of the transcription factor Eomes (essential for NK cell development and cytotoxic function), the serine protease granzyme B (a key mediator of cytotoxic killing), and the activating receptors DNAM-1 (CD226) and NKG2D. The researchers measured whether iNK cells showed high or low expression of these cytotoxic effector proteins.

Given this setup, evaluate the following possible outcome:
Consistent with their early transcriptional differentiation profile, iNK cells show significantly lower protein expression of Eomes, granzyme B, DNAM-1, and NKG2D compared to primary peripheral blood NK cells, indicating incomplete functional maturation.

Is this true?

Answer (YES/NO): NO